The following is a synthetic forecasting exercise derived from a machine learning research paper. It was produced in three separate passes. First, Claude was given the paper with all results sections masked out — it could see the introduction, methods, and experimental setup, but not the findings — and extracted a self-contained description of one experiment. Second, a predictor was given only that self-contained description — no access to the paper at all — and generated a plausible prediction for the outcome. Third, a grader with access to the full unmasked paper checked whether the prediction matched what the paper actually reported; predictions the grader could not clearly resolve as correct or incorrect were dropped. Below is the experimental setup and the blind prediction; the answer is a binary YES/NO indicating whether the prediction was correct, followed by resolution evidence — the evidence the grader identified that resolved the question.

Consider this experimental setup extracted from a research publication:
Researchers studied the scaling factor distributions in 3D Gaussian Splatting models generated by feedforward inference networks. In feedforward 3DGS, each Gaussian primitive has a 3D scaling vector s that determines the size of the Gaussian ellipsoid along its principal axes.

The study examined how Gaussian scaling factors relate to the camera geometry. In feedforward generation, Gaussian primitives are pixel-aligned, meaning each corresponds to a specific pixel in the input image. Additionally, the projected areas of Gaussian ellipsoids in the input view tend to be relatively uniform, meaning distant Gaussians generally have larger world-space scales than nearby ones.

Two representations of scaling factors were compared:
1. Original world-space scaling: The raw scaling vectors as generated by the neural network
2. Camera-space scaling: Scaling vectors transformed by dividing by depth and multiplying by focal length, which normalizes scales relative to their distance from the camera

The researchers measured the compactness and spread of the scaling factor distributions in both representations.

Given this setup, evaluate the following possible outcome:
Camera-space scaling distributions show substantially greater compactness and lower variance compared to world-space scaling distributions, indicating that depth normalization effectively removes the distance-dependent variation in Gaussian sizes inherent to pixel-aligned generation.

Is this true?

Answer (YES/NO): YES